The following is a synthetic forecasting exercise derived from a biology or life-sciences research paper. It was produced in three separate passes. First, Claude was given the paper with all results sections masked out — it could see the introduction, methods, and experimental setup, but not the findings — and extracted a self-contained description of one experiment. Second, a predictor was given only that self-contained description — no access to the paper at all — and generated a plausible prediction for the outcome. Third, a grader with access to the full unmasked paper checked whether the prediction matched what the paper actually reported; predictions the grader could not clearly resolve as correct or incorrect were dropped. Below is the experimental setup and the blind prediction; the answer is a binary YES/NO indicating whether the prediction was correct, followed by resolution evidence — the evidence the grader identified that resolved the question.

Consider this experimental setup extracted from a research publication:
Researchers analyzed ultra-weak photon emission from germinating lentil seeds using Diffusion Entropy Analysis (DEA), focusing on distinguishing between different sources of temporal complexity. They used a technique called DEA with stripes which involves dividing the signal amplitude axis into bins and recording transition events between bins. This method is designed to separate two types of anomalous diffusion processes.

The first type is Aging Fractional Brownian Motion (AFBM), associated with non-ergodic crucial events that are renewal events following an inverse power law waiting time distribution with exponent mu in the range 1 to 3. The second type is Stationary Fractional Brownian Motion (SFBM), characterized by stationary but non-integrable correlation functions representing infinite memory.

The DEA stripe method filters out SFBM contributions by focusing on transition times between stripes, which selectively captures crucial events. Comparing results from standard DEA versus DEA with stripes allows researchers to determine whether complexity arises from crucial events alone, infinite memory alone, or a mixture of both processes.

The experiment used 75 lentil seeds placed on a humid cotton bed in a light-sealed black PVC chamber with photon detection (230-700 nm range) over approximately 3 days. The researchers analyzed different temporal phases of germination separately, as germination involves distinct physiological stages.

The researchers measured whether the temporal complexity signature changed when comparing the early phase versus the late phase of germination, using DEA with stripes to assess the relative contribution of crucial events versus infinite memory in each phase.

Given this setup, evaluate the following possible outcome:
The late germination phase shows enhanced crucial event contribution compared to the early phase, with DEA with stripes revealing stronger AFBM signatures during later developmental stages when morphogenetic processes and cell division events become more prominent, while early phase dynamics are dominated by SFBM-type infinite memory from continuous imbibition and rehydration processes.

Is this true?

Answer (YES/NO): NO